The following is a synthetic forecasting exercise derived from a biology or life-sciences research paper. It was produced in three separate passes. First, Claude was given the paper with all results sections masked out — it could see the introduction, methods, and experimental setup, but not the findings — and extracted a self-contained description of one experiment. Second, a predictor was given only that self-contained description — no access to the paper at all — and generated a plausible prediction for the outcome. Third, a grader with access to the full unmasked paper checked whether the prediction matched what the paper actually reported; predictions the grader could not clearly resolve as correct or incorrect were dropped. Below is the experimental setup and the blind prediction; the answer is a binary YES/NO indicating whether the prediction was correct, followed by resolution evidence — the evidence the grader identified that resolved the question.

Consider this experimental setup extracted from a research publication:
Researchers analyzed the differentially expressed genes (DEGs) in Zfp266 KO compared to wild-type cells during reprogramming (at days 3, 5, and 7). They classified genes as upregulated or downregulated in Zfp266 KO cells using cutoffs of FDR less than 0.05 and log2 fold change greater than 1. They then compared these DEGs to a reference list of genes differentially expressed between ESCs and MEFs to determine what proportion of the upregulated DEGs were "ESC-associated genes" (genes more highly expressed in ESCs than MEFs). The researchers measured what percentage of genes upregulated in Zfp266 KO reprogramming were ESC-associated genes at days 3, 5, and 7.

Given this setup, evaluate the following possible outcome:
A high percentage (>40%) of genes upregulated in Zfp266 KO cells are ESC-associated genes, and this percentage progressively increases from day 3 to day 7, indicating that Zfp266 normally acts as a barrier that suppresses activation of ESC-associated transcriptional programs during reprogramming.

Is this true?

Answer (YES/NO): NO